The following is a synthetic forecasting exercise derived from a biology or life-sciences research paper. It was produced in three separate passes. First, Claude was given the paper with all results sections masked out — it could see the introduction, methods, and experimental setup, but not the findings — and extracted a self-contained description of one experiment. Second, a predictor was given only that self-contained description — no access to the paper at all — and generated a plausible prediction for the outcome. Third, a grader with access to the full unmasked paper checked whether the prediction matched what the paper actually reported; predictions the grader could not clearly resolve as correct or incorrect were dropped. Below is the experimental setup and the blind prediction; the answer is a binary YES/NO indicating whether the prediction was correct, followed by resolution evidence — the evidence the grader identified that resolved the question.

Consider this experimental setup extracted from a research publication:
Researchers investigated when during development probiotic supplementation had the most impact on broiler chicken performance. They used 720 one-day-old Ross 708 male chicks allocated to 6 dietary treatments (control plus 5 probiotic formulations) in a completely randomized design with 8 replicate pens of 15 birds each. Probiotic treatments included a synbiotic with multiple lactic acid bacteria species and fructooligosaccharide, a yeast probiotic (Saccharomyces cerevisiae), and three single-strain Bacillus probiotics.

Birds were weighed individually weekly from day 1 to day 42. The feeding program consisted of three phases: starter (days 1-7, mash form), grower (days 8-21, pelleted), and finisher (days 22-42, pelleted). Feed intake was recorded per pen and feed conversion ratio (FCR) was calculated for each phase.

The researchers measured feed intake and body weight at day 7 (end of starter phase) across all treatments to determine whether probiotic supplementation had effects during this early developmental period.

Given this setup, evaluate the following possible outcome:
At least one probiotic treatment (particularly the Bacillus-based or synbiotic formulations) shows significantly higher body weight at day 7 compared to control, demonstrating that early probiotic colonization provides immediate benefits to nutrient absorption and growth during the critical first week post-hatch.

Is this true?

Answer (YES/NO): YES